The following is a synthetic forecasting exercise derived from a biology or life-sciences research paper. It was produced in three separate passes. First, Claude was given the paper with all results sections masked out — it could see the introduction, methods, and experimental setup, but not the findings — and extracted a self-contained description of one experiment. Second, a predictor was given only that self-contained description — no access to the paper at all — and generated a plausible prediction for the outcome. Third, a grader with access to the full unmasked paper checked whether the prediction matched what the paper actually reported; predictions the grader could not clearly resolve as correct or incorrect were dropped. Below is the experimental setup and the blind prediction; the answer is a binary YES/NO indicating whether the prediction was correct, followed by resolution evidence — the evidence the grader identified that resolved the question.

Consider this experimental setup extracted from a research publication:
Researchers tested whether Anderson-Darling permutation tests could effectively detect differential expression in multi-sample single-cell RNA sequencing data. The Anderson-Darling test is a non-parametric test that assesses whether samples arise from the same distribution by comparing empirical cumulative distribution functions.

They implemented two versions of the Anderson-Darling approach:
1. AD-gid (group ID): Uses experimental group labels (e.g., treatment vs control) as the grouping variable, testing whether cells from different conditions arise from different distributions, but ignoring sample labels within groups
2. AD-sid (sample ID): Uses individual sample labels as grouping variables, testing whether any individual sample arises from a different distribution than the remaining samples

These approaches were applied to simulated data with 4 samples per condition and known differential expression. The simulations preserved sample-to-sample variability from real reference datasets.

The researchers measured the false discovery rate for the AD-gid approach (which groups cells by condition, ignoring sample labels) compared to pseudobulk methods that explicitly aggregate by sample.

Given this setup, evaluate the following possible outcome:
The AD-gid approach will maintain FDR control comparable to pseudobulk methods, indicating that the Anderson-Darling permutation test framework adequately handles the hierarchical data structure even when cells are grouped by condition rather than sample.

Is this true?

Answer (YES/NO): NO